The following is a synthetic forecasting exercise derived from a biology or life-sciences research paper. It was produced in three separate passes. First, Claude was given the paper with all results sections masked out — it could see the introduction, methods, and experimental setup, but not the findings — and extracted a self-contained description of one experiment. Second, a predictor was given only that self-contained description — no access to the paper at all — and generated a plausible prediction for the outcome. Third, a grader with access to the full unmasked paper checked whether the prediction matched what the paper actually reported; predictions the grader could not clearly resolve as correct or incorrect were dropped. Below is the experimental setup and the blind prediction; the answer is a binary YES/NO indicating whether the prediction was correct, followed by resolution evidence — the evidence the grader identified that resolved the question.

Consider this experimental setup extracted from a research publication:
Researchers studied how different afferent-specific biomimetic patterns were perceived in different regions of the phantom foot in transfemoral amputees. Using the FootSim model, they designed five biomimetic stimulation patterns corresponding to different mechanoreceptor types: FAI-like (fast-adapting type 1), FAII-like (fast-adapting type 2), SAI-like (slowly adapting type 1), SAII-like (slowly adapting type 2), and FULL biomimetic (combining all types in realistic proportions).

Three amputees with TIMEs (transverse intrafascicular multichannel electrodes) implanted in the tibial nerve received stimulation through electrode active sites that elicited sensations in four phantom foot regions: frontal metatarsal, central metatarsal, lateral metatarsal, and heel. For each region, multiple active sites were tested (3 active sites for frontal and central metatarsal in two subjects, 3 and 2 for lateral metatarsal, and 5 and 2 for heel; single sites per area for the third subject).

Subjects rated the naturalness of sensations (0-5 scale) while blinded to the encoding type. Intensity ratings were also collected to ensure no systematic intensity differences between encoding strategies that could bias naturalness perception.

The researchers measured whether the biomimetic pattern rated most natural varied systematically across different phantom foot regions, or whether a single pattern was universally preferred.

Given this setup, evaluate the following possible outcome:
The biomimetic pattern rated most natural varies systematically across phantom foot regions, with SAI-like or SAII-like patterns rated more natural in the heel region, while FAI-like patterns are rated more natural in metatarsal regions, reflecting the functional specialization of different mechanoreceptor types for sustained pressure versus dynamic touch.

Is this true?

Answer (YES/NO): NO